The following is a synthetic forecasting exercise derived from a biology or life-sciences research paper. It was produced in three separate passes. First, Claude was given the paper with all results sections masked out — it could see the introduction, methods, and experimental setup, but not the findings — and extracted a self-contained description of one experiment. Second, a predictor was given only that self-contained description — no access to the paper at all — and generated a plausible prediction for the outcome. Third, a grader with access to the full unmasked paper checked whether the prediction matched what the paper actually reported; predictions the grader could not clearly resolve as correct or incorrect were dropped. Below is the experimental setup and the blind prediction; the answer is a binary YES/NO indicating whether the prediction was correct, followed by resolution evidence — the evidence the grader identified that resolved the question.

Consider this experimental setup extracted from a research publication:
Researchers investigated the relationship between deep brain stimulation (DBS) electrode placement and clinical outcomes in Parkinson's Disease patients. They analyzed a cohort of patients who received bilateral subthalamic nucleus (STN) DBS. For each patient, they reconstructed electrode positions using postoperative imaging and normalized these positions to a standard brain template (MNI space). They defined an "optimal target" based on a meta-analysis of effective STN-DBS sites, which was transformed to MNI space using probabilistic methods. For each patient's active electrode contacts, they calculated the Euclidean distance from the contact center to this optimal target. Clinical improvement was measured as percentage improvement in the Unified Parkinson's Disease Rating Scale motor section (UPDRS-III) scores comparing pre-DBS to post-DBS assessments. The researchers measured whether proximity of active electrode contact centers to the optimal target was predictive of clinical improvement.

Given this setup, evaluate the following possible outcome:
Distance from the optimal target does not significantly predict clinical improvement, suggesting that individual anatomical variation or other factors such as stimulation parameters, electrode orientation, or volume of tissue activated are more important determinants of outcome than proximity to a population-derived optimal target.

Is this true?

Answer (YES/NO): NO